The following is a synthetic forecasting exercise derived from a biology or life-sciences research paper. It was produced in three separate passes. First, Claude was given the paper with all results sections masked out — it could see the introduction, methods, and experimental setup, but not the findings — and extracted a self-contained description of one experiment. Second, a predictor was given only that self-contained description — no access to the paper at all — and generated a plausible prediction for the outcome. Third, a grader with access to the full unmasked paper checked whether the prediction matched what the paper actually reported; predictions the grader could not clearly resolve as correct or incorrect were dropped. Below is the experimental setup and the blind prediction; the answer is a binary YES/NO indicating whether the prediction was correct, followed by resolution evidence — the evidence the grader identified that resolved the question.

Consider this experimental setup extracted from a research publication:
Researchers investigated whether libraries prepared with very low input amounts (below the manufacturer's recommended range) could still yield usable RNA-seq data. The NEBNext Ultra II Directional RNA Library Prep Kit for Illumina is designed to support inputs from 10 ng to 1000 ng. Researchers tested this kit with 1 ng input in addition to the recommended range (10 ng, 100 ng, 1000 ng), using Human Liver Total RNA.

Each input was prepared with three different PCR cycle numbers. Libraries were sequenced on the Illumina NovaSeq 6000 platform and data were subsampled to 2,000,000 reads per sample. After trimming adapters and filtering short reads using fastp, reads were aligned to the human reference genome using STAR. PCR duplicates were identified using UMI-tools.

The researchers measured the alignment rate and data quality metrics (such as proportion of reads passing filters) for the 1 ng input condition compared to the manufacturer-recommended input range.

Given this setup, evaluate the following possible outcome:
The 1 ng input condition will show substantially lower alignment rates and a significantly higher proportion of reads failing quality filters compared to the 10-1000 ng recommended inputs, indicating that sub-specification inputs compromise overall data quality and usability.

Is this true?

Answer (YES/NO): YES